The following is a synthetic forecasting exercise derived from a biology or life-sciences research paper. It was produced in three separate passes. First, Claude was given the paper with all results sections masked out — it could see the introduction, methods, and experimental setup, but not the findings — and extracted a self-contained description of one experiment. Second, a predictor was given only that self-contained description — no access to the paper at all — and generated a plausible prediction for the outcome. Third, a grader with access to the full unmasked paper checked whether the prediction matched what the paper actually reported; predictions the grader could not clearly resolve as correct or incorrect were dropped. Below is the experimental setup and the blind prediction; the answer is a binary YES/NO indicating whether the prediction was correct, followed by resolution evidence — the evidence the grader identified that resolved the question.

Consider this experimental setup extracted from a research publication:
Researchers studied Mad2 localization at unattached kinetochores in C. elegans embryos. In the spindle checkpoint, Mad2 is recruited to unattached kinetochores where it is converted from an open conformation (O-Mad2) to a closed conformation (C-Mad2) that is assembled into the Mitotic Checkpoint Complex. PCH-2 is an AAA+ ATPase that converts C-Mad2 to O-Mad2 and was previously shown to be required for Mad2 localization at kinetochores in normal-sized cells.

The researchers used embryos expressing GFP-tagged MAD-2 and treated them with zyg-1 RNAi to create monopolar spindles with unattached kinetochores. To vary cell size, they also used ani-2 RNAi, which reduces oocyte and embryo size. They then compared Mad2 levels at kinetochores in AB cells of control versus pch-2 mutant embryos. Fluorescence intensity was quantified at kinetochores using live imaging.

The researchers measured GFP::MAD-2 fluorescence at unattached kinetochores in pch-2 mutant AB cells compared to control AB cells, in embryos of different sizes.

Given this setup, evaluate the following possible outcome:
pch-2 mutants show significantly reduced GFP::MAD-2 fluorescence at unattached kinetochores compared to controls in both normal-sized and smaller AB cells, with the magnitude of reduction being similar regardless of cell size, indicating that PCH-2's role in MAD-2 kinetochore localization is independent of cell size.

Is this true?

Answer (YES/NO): NO